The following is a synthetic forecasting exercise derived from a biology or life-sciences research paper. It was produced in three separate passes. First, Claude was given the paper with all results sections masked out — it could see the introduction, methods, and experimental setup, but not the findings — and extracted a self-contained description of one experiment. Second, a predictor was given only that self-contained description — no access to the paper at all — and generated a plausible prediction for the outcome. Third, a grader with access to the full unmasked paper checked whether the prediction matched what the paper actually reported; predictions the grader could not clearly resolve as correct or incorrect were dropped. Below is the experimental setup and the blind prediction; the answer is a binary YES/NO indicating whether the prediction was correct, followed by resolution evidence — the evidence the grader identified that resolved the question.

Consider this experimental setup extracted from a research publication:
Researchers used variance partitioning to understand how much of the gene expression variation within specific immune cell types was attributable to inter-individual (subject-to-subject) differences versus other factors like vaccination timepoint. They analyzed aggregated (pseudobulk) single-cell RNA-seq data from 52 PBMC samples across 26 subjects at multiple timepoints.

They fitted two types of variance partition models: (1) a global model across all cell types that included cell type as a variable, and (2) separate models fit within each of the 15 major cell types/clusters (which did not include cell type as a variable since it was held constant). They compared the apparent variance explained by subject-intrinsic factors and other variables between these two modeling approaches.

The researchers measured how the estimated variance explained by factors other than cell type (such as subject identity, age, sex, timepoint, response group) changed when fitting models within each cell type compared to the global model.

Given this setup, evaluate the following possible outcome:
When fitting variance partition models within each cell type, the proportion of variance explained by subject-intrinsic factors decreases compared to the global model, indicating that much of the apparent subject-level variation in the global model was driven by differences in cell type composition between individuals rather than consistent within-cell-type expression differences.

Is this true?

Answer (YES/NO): NO